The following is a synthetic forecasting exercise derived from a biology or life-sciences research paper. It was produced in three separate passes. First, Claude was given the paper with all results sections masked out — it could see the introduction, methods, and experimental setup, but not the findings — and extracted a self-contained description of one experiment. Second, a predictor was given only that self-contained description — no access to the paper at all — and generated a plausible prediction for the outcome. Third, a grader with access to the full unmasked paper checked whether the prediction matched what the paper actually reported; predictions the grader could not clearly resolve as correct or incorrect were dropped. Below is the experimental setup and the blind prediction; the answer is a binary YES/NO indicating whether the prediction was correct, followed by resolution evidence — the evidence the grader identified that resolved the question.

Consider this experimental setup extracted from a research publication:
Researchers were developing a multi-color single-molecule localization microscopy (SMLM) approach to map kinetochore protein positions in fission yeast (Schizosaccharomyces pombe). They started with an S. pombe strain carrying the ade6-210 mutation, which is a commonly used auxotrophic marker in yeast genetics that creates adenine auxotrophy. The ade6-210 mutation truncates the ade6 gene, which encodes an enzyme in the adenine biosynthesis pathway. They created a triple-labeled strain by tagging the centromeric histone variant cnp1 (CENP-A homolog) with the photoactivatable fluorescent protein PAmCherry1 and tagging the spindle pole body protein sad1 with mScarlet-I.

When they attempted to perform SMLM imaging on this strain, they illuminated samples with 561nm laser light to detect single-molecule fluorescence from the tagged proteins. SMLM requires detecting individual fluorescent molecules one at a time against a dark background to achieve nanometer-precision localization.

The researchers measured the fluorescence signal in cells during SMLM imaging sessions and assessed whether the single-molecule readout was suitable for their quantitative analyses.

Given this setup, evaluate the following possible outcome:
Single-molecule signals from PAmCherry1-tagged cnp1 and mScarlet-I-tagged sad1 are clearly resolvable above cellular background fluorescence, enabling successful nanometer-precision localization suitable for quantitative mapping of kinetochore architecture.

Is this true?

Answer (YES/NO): NO